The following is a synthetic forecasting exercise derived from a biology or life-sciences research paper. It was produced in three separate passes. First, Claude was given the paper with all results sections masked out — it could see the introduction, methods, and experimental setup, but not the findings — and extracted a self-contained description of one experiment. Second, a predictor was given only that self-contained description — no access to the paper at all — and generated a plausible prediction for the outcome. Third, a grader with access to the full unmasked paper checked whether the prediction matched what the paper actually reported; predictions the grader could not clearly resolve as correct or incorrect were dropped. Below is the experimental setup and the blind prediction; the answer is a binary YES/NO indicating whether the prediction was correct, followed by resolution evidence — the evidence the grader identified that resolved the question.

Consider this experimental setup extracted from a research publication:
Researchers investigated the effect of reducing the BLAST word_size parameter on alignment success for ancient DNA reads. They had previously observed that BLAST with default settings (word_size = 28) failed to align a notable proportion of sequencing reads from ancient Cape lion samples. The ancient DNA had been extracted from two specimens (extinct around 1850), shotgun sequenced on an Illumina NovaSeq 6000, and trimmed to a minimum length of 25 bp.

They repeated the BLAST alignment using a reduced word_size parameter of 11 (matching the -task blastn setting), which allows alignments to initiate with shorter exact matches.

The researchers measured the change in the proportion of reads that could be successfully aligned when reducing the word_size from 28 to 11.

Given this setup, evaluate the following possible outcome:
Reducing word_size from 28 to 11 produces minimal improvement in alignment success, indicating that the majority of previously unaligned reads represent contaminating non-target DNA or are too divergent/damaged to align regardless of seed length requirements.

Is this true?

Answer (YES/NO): NO